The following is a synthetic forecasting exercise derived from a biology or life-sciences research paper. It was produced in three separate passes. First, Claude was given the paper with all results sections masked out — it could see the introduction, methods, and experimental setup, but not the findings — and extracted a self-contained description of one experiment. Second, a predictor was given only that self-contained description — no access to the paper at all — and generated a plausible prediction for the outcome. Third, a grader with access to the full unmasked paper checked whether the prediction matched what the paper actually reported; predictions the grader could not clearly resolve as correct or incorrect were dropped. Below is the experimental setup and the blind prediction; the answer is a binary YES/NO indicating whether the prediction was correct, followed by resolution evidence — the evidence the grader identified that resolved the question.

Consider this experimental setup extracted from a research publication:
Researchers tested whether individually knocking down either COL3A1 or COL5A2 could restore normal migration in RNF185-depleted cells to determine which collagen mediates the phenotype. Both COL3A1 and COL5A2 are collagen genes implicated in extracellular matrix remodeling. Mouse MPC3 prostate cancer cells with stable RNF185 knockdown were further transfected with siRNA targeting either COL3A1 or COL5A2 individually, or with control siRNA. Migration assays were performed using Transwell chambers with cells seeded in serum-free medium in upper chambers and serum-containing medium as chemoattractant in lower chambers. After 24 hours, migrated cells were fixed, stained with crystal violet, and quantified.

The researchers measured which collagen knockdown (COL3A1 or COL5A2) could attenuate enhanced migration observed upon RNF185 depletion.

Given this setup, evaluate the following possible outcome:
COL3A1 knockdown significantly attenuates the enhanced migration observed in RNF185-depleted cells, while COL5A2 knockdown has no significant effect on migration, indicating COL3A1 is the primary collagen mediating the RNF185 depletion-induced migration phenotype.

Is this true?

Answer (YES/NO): YES